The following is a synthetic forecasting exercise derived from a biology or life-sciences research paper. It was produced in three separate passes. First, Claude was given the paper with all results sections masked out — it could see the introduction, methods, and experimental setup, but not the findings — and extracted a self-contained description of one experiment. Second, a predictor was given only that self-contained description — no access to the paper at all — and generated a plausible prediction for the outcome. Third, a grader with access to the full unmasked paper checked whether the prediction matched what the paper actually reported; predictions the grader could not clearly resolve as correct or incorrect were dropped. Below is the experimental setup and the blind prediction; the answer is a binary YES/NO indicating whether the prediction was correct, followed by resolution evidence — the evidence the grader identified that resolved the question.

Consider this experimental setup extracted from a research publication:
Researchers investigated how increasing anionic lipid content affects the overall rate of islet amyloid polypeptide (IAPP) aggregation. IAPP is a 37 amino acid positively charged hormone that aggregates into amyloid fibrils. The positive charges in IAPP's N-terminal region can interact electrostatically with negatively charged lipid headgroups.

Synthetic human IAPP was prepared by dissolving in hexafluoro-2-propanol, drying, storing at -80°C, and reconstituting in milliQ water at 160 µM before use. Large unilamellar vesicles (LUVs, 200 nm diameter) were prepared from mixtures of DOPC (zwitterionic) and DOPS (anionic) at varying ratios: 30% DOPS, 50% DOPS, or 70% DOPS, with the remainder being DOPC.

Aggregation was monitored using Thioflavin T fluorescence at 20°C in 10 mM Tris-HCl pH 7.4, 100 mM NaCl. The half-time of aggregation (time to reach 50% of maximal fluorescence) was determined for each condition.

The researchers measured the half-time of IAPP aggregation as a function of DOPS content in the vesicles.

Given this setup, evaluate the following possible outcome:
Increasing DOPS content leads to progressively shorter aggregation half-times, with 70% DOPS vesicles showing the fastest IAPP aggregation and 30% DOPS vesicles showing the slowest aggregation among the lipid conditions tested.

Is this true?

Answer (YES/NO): YES